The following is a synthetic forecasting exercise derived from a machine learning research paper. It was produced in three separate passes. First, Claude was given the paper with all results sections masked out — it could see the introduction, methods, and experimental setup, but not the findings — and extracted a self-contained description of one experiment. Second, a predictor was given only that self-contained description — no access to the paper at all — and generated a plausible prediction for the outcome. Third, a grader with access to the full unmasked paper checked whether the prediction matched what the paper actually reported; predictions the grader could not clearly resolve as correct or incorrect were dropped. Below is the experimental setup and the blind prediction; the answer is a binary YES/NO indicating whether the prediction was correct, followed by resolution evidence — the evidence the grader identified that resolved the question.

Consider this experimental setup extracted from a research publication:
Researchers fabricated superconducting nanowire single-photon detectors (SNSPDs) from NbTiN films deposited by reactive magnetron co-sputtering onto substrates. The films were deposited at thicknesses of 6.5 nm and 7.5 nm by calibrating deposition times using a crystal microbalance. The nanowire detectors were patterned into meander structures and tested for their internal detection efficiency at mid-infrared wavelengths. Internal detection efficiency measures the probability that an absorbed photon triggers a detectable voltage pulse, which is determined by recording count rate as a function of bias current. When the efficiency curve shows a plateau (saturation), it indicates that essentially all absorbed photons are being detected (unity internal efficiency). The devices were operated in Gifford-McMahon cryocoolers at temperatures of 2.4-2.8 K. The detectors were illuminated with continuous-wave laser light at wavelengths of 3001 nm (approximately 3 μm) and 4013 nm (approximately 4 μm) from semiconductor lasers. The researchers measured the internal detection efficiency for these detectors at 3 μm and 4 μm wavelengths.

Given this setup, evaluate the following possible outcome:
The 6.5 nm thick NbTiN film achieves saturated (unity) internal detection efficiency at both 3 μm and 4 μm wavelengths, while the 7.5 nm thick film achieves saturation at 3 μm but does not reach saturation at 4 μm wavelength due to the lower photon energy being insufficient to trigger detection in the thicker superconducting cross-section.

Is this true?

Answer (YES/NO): NO